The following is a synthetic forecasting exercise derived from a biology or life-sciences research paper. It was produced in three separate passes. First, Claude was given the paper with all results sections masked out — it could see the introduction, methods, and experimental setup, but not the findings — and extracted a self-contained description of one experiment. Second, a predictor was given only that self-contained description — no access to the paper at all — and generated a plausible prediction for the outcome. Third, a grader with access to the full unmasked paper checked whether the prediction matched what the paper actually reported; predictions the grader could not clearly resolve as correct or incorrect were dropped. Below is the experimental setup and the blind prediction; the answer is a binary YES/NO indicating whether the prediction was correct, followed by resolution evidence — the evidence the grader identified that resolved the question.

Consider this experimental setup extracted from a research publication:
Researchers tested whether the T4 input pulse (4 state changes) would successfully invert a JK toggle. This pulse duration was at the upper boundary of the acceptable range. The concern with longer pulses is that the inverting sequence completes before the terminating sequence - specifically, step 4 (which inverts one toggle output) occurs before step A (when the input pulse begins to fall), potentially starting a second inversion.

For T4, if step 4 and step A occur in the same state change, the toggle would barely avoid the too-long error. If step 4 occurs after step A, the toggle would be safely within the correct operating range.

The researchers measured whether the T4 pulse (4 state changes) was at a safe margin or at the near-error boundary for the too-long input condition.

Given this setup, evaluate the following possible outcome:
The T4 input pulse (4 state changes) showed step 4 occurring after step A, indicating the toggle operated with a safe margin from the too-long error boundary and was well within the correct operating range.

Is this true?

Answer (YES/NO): NO